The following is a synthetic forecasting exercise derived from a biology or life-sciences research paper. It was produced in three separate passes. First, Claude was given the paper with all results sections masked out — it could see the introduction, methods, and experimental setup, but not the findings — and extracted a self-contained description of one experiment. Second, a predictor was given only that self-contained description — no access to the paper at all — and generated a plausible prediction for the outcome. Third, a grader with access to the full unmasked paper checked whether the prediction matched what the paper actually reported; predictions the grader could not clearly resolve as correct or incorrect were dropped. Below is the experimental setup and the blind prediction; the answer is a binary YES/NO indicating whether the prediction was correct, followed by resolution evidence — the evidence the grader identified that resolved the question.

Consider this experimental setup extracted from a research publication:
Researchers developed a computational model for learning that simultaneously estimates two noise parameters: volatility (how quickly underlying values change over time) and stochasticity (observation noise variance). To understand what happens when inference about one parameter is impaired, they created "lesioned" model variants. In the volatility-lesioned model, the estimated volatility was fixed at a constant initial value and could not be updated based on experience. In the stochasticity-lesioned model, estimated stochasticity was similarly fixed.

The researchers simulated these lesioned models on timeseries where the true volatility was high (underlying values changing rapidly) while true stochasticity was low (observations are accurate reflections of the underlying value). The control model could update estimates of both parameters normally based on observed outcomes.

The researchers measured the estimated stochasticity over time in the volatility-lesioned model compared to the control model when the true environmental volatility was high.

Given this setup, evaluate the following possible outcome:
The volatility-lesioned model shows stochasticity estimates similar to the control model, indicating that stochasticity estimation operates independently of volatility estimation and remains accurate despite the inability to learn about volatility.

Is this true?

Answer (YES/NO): NO